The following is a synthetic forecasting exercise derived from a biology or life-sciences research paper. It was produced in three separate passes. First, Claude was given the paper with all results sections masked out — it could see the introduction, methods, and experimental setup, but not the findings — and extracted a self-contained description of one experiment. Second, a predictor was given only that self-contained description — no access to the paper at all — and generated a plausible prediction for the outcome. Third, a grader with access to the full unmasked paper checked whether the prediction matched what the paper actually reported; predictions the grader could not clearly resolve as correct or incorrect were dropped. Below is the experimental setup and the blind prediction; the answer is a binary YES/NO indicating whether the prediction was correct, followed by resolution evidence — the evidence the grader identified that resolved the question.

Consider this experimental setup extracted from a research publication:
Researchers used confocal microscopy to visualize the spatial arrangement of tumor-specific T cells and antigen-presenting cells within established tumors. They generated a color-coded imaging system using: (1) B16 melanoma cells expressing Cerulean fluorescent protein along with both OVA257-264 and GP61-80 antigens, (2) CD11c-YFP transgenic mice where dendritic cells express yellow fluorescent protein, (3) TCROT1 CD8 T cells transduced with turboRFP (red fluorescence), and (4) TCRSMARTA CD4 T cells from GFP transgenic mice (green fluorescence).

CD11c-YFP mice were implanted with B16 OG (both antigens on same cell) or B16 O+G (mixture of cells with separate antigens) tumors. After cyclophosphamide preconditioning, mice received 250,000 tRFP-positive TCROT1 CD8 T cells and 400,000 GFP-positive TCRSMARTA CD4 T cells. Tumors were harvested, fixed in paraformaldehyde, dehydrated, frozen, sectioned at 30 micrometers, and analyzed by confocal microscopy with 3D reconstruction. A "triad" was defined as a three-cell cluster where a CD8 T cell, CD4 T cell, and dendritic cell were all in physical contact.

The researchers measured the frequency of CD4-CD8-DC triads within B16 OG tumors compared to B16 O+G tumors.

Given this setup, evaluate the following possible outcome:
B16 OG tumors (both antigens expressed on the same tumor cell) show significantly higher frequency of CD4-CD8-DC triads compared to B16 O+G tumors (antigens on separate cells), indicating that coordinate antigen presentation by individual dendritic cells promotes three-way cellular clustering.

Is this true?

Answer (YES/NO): YES